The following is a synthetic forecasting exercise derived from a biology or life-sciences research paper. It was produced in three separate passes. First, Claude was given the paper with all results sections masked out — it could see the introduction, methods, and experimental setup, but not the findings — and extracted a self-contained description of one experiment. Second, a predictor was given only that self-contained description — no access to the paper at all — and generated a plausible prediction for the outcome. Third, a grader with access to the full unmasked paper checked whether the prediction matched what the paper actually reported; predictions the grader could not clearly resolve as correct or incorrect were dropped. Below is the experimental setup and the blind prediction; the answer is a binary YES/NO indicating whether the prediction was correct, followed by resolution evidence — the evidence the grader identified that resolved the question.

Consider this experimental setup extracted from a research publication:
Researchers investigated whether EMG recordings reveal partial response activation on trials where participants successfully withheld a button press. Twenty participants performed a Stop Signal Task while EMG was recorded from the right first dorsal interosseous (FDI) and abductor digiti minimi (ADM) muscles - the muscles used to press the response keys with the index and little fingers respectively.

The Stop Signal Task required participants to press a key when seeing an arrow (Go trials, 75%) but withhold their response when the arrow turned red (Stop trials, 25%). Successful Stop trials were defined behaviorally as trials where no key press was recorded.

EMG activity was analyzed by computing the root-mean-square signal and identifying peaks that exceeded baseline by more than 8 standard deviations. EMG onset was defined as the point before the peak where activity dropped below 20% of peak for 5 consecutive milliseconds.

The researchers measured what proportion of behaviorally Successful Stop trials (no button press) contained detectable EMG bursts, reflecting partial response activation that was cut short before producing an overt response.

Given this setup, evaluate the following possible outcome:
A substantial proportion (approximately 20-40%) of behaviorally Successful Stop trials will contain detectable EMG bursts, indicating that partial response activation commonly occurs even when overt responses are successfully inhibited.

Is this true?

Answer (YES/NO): NO